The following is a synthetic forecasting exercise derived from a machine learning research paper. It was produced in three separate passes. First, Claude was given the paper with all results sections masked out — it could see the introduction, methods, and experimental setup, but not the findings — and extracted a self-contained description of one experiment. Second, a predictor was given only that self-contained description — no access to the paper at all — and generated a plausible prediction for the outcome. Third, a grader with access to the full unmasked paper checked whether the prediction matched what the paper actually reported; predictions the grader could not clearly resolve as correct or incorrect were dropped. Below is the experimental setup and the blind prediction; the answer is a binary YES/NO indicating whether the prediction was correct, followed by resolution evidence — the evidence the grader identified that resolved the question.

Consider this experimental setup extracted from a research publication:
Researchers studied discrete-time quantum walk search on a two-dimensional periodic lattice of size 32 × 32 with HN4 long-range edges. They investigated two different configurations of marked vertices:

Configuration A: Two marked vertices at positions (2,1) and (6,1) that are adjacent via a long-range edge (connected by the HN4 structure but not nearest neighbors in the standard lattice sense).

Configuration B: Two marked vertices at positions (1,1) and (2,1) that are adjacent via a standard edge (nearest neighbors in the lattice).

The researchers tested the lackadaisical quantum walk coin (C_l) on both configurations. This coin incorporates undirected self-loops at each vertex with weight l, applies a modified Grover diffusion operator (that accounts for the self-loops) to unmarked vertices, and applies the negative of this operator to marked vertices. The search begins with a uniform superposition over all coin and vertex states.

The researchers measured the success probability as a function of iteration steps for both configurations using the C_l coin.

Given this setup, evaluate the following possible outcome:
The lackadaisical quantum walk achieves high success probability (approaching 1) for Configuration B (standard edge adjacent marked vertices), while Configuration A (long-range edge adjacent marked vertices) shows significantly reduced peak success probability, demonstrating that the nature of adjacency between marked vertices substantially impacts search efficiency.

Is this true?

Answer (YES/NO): NO